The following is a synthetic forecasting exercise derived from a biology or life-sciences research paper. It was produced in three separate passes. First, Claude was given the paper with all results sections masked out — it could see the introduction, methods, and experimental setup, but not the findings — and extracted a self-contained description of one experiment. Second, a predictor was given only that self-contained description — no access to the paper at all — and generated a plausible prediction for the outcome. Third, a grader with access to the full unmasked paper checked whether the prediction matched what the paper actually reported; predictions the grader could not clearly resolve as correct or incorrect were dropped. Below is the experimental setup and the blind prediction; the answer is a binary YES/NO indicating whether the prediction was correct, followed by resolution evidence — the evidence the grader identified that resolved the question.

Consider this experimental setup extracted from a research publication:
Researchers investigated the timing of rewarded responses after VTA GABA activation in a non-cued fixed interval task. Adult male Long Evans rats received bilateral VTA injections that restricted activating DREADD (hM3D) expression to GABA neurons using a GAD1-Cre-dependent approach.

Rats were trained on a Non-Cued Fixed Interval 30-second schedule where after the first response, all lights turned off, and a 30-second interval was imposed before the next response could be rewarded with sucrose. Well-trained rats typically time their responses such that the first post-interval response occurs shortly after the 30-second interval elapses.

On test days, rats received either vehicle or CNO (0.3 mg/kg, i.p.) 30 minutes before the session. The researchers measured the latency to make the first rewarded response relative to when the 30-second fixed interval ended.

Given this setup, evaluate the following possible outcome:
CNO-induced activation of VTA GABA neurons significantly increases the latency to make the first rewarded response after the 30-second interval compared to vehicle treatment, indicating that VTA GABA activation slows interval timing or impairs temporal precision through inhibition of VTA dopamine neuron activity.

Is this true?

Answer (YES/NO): YES